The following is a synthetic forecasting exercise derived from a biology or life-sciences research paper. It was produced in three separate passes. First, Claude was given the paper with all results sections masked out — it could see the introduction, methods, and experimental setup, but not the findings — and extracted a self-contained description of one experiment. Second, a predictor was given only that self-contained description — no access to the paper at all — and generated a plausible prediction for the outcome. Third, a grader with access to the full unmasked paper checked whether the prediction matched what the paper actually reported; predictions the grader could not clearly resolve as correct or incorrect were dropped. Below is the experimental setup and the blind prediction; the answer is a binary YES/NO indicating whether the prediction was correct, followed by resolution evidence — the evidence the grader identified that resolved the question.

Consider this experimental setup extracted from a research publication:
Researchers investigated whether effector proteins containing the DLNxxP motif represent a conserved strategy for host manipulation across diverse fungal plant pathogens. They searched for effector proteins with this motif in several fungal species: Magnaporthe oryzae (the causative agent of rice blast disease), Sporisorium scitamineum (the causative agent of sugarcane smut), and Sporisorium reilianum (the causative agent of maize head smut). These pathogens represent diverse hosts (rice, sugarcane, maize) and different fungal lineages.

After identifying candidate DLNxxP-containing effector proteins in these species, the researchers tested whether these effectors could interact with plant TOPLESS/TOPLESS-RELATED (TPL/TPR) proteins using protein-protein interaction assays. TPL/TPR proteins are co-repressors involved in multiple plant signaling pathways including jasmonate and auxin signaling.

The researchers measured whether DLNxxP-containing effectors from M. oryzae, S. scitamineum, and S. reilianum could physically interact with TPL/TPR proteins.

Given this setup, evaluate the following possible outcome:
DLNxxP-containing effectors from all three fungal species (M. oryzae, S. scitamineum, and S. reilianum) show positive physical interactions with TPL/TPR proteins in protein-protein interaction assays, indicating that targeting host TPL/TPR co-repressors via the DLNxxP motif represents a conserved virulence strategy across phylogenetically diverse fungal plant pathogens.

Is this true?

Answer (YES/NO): YES